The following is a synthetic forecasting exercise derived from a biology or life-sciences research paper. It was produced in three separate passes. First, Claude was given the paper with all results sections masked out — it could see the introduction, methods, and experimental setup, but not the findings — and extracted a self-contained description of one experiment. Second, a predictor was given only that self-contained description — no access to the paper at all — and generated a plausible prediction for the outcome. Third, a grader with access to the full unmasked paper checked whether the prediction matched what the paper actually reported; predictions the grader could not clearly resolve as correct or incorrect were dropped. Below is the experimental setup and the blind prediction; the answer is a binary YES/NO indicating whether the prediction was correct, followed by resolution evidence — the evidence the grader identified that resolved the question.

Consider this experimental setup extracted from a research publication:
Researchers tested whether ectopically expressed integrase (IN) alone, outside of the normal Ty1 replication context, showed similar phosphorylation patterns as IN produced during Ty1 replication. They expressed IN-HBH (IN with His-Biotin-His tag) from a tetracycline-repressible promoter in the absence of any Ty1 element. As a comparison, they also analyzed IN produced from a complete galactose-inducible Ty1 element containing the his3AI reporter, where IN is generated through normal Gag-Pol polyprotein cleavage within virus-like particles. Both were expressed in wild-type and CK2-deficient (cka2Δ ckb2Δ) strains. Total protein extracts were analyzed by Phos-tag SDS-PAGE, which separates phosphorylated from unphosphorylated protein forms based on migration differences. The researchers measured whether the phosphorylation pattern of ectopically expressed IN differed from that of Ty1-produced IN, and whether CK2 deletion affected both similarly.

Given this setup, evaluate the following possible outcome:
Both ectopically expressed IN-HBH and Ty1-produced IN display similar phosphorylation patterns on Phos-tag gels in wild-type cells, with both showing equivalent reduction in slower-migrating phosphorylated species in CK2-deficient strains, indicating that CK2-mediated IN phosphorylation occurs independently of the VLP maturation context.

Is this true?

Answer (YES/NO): NO